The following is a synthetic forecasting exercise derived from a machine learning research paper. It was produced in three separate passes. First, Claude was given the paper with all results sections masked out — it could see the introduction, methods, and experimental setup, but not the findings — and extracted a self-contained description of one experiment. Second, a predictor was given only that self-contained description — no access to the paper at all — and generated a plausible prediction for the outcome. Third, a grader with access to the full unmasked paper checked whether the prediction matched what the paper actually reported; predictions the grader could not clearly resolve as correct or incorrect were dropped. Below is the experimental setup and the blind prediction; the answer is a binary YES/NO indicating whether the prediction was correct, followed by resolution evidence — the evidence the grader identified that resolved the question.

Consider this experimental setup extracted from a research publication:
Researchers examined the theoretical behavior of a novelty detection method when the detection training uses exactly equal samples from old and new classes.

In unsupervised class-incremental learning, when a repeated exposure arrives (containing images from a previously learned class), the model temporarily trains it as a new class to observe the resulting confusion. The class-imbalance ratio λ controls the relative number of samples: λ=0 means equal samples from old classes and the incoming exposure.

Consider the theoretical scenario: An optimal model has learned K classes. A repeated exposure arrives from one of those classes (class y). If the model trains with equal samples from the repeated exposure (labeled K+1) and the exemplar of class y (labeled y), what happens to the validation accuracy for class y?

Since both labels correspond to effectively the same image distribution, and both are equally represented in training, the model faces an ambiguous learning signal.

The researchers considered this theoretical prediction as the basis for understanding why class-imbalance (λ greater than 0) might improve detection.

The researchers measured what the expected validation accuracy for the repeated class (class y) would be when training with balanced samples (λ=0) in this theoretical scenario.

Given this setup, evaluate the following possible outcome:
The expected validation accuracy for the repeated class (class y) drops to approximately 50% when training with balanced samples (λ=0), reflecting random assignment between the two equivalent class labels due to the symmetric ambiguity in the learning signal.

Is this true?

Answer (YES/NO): YES